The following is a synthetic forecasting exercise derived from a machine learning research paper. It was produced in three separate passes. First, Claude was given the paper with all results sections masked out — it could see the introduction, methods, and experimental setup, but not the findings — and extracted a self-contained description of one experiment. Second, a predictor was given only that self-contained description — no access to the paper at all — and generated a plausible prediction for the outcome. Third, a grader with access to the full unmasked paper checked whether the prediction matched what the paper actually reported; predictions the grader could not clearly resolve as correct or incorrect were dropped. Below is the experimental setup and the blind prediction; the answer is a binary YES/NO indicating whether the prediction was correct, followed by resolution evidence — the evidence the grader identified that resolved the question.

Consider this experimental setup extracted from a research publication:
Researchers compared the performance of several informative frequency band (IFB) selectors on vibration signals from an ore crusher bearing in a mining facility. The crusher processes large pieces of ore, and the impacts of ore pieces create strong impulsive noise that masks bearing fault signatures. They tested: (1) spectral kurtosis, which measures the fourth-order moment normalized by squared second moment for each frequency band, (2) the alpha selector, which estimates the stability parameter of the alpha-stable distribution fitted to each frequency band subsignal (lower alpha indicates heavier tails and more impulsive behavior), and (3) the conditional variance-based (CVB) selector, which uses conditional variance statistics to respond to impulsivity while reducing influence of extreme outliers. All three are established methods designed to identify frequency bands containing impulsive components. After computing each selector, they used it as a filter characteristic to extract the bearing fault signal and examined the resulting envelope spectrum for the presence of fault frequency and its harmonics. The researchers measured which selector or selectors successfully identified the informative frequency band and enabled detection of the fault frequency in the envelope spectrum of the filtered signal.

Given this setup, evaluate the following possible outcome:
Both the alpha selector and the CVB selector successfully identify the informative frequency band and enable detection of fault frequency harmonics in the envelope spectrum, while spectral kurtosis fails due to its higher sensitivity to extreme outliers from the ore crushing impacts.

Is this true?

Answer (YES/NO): NO